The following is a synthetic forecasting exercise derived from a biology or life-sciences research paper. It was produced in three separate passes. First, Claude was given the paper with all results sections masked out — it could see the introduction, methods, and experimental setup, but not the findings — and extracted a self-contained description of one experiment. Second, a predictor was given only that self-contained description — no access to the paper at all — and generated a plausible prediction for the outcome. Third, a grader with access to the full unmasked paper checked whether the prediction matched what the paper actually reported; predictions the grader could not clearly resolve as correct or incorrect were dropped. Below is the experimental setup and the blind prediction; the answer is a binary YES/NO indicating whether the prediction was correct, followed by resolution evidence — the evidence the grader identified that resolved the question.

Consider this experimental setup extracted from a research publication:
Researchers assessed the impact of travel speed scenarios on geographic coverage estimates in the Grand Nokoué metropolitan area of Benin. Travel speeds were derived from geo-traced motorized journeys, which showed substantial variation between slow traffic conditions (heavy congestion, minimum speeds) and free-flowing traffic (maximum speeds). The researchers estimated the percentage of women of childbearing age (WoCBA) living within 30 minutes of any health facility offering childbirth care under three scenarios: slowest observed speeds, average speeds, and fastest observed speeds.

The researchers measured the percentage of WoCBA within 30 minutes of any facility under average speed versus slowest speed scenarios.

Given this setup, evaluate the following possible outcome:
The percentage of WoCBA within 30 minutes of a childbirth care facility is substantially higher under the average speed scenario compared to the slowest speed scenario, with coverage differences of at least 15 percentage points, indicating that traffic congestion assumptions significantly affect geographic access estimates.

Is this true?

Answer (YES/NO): NO